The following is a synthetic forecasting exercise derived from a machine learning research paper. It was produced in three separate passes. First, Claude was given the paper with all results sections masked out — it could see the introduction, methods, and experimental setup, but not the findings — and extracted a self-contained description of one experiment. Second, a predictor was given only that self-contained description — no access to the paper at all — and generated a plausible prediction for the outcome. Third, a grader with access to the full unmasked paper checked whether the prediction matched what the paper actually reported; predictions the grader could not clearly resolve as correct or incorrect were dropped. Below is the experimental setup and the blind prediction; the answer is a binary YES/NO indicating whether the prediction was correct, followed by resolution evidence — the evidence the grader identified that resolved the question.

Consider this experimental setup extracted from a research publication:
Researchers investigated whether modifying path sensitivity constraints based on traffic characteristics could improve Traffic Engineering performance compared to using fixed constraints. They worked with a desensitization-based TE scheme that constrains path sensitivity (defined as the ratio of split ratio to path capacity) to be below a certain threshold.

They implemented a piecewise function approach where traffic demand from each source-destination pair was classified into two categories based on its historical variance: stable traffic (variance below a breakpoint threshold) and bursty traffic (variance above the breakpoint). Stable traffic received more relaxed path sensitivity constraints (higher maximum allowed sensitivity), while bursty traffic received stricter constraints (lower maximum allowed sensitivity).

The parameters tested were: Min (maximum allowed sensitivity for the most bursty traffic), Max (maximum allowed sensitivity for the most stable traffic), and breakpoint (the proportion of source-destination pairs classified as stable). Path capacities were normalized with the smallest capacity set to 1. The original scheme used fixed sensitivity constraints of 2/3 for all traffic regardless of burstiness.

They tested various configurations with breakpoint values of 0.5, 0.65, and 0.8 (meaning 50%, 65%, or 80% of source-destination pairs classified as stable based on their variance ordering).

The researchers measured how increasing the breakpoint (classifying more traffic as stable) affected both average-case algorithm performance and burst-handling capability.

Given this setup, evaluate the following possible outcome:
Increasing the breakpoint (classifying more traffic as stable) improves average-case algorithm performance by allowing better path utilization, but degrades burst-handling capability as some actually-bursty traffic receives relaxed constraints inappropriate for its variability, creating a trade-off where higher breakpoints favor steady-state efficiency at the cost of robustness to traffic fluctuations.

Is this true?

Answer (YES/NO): YES